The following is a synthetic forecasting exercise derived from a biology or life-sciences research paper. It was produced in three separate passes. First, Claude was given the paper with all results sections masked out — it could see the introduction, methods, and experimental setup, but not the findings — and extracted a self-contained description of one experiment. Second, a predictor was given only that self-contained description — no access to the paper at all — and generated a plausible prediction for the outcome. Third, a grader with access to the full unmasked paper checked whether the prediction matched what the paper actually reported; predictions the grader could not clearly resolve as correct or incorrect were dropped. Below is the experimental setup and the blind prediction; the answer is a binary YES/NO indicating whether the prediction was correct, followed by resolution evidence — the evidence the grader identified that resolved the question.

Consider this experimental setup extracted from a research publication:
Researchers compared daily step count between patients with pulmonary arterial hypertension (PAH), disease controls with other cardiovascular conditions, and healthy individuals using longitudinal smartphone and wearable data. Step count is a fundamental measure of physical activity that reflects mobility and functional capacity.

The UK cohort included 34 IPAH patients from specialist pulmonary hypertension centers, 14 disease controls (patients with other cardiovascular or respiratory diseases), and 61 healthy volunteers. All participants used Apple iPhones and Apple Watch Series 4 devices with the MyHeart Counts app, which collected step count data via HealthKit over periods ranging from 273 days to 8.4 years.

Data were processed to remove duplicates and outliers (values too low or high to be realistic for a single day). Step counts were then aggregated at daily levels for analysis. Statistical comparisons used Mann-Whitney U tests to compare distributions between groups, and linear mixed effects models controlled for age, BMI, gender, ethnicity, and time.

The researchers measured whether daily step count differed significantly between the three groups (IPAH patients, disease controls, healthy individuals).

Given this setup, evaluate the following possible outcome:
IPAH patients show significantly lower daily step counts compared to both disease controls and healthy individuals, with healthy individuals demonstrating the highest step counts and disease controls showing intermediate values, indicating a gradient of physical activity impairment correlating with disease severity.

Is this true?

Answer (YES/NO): YES